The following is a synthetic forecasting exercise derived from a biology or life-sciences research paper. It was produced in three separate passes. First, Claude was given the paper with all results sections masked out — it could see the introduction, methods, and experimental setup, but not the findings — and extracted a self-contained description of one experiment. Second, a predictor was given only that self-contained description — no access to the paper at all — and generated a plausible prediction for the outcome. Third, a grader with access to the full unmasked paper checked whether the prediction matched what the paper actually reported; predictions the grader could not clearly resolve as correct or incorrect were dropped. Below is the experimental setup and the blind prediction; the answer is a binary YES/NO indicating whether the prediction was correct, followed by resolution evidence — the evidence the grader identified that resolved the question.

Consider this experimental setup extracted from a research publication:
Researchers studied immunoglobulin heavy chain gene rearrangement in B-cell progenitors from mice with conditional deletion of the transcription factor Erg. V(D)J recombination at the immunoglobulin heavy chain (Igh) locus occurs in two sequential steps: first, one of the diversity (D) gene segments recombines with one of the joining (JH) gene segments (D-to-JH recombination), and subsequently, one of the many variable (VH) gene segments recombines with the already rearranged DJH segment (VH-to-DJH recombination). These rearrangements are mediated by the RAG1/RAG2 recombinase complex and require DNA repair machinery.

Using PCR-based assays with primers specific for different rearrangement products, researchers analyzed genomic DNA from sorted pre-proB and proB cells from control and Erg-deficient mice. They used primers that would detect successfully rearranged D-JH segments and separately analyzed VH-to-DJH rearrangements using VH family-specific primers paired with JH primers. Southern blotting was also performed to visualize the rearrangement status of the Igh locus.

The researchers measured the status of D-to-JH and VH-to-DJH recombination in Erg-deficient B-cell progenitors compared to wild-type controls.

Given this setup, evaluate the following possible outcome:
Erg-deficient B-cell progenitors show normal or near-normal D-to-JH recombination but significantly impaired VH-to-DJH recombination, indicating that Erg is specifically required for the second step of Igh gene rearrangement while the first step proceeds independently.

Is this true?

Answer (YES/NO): YES